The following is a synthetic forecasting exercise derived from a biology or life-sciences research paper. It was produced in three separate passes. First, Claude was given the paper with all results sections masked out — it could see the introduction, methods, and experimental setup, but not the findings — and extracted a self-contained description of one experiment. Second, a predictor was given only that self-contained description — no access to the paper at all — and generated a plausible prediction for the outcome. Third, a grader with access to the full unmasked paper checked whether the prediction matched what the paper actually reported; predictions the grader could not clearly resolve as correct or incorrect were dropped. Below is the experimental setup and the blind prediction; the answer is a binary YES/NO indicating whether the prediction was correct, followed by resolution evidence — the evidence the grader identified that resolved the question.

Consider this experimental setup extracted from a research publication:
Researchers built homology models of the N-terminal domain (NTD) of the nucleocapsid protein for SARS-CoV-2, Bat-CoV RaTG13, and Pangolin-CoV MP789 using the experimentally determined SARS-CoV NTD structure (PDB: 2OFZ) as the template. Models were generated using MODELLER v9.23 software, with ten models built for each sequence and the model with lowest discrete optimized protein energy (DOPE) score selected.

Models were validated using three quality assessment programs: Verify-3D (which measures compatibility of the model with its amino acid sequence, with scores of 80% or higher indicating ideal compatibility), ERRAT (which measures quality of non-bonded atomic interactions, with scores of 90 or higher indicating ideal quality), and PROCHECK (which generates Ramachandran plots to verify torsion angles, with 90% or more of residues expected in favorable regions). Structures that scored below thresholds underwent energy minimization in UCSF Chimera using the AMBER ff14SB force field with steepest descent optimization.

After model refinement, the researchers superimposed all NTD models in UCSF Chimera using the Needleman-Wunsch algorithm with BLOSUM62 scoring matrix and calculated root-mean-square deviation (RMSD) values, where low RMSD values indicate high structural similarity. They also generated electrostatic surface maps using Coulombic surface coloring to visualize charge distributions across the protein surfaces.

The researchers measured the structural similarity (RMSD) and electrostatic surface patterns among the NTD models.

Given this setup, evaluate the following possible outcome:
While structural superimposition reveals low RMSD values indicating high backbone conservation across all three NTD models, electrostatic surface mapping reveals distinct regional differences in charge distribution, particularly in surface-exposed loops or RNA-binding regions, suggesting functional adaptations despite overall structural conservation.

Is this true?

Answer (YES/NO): YES